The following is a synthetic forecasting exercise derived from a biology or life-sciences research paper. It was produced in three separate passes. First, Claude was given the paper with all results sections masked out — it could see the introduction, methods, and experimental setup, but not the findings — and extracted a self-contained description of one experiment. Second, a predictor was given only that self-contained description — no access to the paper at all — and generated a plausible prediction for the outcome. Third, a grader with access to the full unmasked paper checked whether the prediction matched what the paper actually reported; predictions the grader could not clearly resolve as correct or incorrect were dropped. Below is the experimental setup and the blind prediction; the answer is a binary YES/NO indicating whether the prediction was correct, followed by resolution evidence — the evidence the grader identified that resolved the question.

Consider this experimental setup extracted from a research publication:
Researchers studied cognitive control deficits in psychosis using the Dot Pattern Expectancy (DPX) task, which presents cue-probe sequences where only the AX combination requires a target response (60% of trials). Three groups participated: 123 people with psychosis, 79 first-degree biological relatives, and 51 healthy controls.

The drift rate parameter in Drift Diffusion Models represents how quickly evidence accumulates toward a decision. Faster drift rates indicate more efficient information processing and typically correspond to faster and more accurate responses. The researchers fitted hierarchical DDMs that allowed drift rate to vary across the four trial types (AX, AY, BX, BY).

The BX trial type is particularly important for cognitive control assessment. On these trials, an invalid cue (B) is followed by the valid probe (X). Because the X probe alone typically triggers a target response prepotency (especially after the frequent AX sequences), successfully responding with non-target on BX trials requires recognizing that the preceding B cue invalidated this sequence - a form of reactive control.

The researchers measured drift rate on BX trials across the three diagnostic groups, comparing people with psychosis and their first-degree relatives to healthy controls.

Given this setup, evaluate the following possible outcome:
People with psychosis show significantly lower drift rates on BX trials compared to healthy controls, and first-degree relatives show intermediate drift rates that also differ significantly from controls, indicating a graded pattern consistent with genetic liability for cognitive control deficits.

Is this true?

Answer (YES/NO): NO